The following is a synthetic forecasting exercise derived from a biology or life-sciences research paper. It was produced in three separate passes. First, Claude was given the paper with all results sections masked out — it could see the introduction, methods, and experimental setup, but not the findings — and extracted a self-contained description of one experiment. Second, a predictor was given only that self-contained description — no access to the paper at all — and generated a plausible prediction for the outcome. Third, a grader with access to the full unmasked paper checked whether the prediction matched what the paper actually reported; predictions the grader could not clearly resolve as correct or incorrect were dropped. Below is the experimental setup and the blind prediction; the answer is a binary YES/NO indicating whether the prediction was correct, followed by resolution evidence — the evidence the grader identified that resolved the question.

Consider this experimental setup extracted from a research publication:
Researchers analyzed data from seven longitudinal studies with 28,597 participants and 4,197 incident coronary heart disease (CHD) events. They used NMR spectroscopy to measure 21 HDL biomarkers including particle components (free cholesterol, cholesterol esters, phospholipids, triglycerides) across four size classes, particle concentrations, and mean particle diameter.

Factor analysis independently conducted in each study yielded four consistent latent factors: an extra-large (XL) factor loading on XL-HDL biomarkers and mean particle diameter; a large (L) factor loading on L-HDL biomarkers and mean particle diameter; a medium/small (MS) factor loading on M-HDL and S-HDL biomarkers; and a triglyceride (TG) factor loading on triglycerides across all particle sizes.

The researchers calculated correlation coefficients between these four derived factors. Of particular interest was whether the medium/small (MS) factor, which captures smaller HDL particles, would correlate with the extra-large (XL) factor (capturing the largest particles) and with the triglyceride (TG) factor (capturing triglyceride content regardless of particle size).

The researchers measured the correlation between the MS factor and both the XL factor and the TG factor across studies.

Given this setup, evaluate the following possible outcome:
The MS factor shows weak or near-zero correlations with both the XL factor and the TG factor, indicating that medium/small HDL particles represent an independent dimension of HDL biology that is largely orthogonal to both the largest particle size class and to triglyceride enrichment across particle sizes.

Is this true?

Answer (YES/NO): YES